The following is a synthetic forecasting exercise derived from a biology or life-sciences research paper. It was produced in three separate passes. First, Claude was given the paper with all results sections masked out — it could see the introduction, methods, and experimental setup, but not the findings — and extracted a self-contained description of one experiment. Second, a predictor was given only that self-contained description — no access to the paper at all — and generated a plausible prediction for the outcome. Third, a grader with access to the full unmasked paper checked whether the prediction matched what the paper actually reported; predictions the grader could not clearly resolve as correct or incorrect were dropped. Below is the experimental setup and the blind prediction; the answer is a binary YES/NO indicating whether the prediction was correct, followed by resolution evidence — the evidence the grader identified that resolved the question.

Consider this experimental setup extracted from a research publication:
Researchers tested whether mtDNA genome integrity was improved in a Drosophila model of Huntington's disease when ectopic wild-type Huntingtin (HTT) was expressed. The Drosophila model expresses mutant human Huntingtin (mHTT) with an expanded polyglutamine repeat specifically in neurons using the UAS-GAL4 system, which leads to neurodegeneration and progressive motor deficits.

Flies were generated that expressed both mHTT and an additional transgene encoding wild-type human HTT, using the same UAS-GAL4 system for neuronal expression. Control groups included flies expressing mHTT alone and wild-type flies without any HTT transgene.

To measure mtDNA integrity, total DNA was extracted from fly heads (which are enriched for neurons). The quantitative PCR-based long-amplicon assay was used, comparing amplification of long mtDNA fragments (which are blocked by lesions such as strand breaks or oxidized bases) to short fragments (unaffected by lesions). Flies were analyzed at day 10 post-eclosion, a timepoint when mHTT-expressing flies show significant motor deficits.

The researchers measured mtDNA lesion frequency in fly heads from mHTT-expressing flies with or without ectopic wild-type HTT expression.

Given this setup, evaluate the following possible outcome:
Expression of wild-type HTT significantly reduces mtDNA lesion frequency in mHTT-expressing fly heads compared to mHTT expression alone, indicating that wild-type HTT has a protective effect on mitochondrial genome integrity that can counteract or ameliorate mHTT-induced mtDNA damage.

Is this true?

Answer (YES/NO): YES